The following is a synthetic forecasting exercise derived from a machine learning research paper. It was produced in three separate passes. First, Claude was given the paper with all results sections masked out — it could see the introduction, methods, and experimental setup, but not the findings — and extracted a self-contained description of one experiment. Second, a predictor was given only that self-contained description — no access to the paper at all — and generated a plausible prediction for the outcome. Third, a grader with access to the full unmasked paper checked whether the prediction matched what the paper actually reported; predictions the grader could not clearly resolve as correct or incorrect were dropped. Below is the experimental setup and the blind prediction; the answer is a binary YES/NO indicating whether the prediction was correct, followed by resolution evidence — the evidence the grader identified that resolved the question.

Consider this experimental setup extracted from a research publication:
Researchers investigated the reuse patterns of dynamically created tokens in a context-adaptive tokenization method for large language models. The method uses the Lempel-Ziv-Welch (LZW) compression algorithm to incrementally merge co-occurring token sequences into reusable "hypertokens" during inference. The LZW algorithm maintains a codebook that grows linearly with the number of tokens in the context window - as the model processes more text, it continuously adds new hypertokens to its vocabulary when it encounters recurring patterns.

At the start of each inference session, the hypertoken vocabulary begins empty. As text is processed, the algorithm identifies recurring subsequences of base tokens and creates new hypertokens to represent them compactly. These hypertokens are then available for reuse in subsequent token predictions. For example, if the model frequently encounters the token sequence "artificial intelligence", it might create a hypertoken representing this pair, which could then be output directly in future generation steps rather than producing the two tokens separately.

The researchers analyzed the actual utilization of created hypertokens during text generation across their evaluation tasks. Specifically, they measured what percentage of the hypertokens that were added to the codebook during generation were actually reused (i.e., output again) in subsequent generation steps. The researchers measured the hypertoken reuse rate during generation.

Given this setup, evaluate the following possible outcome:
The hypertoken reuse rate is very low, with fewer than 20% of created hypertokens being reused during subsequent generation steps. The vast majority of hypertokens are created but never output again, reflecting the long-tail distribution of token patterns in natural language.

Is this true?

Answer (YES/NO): NO